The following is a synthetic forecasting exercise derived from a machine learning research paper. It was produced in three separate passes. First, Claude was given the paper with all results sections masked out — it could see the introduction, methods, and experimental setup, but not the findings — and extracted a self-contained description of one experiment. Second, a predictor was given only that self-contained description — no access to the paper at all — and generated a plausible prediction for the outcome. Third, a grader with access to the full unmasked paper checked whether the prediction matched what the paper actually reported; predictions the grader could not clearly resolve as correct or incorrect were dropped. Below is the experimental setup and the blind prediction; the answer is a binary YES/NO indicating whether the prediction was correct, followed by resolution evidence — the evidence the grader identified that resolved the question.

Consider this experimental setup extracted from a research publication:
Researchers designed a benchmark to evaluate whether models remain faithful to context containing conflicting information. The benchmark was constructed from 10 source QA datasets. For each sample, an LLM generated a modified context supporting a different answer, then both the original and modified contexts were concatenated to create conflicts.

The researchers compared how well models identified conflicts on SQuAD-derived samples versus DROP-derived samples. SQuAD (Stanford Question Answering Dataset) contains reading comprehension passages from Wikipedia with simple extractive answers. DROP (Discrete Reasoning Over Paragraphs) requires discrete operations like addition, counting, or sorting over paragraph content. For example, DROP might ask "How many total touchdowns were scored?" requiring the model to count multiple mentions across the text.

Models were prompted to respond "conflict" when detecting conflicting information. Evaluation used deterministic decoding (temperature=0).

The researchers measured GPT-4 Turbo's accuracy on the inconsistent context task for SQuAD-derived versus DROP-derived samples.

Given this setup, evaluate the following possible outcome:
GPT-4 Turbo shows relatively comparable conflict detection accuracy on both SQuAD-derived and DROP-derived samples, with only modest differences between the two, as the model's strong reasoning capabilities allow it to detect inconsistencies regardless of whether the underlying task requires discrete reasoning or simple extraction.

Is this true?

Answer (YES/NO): YES